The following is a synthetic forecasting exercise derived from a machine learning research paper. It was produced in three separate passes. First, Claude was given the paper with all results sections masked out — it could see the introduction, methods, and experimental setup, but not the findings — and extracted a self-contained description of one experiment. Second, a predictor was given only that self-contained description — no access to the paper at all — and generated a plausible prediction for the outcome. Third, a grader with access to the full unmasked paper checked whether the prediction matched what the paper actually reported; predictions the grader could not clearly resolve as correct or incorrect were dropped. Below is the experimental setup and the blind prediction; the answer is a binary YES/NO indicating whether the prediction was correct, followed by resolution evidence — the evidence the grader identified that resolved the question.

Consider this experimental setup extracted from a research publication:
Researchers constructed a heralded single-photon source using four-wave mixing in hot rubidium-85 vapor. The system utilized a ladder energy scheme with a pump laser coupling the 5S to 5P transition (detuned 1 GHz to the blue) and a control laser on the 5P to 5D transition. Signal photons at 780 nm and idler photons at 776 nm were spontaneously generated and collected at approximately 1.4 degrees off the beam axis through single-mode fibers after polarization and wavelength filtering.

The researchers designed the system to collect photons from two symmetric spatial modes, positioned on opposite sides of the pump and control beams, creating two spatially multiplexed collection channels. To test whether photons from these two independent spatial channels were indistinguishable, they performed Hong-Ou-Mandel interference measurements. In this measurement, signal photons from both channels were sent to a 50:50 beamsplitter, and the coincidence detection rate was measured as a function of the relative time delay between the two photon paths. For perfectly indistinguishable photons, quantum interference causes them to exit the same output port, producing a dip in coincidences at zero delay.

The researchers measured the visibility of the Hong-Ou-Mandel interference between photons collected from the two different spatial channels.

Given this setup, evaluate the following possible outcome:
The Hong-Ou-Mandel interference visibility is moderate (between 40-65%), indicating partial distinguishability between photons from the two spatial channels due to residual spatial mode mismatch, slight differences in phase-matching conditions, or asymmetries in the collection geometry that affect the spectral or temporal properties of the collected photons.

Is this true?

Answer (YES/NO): NO